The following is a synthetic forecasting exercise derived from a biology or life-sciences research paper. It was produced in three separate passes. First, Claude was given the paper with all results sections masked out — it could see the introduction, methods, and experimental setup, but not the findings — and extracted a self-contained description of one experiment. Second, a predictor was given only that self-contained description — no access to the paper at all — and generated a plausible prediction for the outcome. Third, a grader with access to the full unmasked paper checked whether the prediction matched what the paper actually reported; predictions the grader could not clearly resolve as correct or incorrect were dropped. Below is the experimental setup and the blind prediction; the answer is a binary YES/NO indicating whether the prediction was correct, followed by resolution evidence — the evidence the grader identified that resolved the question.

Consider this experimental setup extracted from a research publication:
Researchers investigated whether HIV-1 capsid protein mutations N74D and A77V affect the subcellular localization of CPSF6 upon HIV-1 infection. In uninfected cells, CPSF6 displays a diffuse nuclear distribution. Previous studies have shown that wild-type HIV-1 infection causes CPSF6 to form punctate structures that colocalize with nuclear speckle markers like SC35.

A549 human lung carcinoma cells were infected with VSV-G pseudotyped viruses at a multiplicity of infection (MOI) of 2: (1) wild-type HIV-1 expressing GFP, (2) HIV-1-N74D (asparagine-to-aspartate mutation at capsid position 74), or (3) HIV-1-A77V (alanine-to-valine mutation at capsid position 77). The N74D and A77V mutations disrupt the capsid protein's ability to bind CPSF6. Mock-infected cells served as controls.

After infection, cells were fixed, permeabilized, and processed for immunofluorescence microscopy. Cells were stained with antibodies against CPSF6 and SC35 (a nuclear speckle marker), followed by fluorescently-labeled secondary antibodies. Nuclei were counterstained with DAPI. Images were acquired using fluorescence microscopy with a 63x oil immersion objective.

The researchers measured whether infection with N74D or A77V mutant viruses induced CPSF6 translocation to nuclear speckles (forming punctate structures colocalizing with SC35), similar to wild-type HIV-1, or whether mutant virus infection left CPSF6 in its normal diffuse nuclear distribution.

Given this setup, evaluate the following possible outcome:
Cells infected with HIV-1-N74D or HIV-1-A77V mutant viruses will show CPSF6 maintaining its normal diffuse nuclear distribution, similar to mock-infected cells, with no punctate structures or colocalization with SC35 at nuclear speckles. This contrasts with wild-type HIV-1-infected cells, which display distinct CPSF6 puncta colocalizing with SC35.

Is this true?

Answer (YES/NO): YES